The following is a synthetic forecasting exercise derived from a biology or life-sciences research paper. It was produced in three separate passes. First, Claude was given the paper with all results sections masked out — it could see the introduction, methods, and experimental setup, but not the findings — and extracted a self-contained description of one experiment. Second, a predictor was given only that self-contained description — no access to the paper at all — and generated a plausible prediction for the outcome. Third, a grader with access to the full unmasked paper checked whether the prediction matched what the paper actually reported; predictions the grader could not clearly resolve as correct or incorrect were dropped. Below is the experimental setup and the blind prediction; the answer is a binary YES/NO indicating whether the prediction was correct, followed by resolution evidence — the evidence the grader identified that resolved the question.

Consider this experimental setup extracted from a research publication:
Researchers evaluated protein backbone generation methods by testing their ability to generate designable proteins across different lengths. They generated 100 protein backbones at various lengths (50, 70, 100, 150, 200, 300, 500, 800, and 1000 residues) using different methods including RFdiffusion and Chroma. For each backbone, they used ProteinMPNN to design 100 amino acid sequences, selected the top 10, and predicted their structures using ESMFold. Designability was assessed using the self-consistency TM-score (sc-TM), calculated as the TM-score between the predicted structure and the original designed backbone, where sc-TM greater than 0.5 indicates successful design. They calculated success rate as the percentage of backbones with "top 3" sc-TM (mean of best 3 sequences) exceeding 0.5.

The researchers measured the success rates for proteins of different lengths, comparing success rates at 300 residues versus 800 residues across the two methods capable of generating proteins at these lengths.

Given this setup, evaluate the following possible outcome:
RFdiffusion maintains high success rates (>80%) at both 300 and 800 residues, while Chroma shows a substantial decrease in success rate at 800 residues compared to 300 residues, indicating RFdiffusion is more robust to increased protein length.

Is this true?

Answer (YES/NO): NO